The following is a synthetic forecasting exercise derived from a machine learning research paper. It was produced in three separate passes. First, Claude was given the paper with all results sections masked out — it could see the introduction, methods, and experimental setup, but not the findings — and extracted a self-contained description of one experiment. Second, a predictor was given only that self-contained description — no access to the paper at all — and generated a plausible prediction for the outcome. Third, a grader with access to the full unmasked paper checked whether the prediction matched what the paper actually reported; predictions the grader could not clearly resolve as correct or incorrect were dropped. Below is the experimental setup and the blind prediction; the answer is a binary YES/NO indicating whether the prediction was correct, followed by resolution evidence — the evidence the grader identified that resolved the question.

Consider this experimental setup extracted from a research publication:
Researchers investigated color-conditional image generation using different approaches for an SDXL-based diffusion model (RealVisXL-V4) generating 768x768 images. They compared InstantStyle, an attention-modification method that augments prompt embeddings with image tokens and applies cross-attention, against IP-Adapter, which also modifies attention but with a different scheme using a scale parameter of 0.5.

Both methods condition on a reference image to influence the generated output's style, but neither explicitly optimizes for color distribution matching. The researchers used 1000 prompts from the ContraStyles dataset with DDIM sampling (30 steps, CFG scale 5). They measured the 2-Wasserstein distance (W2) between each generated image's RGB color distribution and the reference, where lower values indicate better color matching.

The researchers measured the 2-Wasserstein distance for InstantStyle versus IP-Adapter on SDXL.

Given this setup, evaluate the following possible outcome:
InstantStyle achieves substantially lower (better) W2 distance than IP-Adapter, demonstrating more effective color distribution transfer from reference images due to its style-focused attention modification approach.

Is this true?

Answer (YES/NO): YES